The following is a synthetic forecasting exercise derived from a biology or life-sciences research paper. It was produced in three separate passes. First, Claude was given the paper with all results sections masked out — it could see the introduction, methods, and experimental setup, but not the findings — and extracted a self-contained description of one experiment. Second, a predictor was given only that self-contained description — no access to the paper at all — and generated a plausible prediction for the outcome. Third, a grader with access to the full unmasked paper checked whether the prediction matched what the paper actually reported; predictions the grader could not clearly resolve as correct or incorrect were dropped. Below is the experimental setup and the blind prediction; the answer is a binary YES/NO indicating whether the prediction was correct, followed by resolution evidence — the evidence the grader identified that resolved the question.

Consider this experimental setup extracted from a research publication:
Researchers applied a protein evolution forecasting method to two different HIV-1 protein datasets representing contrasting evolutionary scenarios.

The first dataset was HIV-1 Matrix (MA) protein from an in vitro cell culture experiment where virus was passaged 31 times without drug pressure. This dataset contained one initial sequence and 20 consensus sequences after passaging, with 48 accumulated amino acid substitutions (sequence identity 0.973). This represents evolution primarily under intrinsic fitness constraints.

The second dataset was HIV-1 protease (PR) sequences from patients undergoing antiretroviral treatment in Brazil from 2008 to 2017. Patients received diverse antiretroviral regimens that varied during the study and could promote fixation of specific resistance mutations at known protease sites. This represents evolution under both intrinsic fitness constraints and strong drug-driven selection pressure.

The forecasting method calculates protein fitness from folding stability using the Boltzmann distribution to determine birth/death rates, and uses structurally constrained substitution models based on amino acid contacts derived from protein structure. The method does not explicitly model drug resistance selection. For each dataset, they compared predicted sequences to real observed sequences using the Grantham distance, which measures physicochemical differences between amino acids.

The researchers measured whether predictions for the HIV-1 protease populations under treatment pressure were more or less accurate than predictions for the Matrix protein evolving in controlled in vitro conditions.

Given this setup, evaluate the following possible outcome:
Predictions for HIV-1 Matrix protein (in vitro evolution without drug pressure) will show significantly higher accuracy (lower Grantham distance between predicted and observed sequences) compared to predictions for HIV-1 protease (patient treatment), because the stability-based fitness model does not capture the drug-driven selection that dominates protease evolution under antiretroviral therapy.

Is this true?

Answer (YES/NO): YES